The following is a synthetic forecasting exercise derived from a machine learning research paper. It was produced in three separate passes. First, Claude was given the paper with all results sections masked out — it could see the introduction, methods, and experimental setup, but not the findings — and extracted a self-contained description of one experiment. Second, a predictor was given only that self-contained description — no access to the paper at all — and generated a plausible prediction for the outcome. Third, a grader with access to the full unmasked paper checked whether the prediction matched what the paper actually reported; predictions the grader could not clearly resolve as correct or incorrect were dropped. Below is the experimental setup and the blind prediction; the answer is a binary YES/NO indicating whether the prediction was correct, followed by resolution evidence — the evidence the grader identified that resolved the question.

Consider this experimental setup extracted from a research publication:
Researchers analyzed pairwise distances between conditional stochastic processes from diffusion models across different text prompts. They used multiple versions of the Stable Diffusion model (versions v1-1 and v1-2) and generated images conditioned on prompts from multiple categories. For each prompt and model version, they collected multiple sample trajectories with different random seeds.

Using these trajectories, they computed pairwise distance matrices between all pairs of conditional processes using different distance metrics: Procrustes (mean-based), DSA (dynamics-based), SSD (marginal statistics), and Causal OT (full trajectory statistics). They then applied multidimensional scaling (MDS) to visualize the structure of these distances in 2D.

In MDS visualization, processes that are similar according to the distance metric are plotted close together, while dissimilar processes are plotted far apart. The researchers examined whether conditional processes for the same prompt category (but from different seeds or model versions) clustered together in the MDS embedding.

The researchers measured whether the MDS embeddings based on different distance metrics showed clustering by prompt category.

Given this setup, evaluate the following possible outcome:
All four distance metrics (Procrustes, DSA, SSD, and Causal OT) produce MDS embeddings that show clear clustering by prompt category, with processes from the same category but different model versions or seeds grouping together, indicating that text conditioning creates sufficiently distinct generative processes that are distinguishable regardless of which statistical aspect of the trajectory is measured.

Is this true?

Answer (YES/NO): NO